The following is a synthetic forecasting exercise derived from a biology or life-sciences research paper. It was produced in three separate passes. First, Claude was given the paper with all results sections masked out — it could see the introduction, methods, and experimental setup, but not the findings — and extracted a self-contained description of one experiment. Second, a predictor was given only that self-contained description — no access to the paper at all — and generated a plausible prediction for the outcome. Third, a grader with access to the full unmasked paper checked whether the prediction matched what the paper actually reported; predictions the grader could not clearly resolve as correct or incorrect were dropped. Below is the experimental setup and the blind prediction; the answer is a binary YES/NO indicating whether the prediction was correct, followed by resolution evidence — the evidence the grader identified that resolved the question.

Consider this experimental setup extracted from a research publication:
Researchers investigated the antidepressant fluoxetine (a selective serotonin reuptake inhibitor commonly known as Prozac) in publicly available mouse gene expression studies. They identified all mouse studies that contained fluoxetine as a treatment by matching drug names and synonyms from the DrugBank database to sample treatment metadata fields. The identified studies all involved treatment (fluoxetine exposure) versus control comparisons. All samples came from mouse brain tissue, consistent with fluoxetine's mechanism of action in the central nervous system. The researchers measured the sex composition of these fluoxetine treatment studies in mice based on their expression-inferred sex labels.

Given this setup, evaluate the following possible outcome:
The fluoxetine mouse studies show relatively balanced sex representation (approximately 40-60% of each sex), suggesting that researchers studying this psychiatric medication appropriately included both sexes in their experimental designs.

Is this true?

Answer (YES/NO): NO